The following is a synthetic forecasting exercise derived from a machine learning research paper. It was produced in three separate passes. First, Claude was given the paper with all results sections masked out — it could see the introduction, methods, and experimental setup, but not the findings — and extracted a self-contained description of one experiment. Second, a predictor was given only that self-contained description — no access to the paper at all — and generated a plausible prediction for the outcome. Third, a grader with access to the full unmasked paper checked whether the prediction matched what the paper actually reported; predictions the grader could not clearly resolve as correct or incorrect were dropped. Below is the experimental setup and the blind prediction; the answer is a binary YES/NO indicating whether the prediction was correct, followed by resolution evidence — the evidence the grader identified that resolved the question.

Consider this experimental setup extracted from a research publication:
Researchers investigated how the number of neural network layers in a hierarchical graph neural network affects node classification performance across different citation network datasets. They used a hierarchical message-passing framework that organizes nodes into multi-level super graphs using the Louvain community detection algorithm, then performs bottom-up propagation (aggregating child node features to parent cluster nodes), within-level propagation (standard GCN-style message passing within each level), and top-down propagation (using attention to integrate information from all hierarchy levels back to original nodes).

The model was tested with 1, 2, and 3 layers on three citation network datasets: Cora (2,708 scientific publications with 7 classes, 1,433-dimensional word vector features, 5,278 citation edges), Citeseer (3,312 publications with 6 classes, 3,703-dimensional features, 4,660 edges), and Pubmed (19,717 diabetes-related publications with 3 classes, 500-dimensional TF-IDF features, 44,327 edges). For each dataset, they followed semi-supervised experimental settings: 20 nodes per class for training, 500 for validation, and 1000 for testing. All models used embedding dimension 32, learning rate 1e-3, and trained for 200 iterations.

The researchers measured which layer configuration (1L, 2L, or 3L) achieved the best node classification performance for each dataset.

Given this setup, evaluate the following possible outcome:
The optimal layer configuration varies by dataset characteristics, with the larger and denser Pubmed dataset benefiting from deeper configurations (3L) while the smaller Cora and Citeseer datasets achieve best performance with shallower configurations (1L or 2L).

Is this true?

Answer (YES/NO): NO